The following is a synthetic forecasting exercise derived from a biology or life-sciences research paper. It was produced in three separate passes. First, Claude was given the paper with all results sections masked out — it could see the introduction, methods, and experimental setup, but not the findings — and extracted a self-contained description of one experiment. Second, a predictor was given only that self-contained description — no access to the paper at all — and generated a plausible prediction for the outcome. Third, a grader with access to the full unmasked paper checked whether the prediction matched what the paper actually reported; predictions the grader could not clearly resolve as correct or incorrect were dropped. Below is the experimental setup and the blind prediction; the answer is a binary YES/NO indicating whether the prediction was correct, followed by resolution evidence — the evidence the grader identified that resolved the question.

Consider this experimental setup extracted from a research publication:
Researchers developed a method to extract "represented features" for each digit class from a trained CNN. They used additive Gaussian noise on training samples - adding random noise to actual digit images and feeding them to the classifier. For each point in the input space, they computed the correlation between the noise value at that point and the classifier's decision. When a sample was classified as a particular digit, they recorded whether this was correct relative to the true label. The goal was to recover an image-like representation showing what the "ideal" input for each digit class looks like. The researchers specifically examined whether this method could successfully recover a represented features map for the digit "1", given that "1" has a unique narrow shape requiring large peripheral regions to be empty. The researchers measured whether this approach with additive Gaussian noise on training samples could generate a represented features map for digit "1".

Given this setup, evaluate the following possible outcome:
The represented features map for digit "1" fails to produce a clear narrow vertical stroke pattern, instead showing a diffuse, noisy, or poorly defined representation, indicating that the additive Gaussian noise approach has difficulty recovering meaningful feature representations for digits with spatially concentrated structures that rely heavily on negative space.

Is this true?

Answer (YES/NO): NO